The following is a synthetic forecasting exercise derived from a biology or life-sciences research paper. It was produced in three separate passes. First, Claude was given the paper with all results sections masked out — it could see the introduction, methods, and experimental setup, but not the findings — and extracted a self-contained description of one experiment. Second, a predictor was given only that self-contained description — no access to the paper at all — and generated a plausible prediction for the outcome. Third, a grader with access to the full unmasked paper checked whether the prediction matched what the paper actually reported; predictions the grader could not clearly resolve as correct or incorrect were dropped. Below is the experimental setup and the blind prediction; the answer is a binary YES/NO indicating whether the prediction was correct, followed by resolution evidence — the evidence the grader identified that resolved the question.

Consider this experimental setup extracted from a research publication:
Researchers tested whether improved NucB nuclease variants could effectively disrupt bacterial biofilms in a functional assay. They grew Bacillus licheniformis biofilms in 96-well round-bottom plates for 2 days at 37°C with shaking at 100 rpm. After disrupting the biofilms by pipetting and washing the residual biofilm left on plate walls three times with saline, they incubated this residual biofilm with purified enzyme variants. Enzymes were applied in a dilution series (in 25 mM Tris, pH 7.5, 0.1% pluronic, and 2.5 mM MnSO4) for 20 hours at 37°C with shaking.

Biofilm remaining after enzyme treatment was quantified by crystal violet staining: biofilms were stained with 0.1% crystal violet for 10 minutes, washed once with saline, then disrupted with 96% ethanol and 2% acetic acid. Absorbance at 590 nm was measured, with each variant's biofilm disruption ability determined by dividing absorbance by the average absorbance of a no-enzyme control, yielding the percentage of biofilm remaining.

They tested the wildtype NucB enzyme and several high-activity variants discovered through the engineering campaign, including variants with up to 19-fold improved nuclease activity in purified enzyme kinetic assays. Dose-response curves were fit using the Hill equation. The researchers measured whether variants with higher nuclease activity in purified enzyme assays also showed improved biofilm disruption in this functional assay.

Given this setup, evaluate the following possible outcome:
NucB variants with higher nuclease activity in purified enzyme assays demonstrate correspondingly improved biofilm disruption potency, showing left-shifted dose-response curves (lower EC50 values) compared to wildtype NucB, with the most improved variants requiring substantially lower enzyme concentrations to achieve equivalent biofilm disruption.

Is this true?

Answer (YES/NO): YES